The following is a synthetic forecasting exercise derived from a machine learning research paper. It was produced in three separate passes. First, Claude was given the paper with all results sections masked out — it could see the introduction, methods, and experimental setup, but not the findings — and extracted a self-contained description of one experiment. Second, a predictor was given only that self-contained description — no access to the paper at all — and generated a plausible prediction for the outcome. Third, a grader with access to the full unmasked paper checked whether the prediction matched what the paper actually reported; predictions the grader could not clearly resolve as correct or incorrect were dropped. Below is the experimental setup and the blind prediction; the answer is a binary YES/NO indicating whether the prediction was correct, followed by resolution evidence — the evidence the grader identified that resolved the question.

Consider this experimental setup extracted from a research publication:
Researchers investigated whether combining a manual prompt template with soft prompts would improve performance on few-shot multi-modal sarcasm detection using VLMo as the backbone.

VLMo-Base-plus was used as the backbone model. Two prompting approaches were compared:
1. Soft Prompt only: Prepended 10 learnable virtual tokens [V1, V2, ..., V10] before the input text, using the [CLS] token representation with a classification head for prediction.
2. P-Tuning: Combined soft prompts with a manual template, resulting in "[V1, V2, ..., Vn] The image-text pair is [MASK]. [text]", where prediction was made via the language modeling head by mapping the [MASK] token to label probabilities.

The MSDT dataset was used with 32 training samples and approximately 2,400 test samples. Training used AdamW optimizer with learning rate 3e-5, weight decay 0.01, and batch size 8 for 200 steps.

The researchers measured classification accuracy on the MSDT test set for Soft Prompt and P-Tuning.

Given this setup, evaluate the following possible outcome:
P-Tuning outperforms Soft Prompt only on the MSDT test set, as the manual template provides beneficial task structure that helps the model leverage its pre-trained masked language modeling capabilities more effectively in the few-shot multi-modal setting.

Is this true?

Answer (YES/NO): NO